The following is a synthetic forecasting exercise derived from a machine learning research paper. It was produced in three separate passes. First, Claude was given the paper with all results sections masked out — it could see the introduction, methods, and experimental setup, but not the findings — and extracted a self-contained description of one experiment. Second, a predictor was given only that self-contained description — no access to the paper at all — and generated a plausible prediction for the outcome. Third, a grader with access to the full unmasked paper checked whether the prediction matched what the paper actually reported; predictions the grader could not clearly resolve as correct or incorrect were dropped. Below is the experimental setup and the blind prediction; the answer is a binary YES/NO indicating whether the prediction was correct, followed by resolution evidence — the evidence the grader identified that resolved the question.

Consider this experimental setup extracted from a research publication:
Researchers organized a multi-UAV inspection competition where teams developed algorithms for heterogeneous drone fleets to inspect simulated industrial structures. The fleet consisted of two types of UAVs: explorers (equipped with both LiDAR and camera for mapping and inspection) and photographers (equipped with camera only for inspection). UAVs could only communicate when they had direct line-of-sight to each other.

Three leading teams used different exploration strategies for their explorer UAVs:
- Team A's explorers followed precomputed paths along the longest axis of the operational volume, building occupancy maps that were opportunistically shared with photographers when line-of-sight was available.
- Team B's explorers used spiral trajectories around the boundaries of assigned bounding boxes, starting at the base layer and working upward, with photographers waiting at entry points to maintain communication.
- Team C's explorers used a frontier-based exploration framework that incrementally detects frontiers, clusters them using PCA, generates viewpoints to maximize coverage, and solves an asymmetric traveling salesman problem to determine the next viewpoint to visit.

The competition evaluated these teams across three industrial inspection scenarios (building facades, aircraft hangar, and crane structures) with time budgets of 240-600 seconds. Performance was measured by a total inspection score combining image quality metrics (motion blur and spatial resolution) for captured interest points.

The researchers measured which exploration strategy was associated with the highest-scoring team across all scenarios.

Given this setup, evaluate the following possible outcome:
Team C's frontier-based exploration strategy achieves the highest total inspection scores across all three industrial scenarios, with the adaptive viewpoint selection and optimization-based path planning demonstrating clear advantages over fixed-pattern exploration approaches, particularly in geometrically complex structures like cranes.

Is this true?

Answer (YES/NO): NO